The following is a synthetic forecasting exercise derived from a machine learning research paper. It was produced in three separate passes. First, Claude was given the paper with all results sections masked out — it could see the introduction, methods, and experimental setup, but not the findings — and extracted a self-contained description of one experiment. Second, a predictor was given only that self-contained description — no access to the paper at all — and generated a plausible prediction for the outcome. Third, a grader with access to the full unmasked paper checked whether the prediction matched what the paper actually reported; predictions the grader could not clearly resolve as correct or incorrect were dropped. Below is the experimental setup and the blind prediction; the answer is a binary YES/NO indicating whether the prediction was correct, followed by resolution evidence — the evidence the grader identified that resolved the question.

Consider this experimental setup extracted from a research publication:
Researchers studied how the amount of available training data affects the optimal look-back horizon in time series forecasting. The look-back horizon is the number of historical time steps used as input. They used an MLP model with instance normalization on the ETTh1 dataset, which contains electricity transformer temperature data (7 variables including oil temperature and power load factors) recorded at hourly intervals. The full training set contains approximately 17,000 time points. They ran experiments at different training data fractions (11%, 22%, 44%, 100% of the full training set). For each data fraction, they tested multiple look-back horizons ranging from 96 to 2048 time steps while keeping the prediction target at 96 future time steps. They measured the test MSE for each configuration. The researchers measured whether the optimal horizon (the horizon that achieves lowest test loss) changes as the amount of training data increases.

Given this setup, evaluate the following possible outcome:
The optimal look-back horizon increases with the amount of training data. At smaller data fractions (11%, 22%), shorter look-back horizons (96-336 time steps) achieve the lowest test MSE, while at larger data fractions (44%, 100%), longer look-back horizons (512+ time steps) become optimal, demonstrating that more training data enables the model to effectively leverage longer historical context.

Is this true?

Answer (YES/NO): YES